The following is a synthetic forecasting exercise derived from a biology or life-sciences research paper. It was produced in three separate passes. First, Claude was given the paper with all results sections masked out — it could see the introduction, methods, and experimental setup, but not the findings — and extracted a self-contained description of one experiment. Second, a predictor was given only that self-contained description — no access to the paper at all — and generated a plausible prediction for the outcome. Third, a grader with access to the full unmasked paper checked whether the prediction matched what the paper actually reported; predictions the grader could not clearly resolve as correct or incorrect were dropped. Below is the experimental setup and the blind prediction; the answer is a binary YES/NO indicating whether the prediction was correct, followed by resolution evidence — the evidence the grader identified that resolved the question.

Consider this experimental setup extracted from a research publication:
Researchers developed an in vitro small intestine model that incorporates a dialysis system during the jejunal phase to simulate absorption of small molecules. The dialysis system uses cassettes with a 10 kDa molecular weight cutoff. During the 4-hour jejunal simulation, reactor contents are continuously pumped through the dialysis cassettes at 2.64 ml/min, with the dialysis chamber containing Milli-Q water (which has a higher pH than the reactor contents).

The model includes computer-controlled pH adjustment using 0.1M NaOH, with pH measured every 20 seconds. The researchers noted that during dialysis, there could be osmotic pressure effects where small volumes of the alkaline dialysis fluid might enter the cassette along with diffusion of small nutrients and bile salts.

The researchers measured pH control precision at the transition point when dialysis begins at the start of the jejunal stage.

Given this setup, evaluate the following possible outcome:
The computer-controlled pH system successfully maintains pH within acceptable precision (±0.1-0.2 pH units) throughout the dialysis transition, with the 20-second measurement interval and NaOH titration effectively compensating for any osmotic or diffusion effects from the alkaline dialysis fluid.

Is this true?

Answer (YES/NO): NO